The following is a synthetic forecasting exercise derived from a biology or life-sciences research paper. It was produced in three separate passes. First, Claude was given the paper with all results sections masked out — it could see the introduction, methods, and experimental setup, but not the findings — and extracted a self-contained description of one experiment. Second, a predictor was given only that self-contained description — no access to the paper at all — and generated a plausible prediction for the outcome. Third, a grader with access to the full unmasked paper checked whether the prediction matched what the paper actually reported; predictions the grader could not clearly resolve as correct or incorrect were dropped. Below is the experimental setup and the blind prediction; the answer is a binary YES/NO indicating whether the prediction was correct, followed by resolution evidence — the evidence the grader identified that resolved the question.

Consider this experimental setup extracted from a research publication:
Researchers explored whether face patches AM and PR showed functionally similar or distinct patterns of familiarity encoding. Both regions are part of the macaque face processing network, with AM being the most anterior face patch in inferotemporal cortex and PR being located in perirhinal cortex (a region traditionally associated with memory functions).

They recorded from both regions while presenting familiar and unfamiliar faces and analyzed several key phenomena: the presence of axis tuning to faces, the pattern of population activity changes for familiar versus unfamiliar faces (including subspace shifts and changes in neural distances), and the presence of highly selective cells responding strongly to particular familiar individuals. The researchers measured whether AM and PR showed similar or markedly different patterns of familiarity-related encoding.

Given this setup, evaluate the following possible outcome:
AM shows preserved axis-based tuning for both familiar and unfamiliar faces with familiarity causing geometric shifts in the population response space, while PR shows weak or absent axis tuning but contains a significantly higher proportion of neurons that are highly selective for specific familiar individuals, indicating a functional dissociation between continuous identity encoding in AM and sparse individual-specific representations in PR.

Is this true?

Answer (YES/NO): NO